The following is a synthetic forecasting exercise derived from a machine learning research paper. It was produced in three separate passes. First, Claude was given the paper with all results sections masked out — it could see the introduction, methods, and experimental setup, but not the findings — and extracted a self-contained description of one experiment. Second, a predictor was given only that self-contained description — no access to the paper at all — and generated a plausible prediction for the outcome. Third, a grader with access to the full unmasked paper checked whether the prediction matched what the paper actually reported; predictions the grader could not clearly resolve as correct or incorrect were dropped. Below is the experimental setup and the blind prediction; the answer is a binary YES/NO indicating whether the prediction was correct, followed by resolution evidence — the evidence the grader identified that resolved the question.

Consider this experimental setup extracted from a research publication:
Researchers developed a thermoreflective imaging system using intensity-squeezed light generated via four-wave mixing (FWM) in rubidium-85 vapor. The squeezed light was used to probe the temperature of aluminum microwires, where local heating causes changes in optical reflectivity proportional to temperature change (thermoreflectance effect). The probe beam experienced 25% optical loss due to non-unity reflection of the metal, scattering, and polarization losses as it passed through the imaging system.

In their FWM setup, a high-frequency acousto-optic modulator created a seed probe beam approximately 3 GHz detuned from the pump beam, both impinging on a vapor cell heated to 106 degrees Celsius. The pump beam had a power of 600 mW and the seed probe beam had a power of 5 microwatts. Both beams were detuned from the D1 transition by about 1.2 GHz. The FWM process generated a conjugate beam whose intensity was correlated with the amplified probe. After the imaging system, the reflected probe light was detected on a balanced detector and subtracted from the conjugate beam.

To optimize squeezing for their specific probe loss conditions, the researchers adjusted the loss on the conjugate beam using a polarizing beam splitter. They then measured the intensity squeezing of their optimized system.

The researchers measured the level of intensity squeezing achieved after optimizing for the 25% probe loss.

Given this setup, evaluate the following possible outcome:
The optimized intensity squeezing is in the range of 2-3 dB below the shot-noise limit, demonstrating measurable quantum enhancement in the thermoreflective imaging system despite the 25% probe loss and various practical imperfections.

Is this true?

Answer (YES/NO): NO